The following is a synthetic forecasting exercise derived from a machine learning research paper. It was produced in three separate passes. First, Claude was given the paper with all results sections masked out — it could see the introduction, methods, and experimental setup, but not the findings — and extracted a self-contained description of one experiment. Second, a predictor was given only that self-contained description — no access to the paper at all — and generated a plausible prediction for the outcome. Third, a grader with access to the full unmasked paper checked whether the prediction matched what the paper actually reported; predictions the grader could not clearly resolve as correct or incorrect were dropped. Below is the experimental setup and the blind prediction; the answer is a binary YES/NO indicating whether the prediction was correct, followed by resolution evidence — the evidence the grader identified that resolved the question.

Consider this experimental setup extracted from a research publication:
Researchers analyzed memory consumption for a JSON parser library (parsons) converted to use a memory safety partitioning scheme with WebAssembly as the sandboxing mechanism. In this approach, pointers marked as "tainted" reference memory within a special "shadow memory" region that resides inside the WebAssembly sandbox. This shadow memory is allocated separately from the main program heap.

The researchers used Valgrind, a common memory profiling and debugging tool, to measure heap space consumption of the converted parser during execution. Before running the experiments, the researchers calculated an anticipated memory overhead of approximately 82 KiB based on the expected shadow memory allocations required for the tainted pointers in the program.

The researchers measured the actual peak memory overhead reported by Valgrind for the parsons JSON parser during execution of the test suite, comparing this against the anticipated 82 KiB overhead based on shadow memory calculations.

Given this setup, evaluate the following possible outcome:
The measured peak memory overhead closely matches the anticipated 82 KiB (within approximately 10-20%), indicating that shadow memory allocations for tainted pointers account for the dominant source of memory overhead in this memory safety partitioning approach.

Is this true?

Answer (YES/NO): NO